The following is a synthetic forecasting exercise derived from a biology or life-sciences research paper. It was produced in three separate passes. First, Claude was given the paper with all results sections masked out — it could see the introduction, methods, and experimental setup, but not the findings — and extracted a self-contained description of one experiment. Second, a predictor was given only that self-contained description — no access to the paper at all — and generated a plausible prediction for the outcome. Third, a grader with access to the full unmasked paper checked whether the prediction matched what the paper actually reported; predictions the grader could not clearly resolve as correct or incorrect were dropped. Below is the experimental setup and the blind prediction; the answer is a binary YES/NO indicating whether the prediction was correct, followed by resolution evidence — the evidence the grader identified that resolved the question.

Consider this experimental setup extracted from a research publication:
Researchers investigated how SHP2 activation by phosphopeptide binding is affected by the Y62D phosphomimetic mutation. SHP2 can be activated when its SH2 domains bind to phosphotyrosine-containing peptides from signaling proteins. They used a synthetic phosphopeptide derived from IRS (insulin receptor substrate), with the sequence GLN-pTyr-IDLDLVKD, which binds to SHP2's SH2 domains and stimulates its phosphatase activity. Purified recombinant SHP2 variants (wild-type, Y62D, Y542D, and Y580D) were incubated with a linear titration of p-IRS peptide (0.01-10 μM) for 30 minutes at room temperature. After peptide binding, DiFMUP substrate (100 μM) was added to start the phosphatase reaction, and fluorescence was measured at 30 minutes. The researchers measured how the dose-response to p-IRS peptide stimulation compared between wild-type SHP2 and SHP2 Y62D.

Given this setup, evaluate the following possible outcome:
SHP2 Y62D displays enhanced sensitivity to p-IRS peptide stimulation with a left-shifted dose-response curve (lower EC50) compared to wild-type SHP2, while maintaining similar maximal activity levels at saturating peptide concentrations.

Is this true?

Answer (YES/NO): NO